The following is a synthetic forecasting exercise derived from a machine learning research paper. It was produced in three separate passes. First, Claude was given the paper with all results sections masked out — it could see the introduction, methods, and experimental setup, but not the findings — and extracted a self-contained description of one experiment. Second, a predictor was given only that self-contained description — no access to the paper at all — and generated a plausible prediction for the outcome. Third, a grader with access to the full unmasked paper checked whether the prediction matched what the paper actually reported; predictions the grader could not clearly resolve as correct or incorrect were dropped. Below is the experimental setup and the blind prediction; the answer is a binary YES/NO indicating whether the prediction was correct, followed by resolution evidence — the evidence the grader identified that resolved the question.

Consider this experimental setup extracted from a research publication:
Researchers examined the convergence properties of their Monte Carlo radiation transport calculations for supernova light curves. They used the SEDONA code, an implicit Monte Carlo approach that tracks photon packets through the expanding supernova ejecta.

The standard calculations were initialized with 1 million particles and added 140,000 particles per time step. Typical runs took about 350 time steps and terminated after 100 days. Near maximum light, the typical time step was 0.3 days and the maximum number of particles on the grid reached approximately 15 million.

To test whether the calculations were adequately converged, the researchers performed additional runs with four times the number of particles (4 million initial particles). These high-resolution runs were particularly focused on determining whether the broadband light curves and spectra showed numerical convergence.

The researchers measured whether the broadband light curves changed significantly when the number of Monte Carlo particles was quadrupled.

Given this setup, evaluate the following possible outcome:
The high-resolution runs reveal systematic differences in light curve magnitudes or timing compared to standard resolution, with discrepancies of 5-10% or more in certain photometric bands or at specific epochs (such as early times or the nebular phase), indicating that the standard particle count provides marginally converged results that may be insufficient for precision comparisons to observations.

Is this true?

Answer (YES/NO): NO